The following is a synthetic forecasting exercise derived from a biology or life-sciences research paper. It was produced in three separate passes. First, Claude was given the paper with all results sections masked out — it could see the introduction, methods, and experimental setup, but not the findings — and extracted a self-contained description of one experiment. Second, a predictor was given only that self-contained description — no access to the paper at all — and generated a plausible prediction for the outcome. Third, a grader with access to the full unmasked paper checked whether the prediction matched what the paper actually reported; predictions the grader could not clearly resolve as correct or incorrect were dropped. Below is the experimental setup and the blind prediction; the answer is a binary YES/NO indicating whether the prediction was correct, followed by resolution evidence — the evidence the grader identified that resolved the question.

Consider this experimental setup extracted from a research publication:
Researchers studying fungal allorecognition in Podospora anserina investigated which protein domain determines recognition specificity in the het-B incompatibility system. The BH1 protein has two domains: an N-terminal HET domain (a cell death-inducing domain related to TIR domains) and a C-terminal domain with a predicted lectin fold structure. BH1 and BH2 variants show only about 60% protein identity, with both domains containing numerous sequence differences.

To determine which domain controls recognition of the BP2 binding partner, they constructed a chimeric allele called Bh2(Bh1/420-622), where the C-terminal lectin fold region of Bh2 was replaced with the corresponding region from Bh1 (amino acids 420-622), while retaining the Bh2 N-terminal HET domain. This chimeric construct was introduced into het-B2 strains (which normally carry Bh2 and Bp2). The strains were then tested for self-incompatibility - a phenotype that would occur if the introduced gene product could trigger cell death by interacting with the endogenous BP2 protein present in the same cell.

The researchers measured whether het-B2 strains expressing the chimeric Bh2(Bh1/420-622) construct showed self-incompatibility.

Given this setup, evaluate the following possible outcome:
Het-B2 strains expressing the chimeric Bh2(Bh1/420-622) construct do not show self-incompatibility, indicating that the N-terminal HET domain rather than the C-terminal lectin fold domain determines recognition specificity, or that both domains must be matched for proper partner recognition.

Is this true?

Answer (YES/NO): NO